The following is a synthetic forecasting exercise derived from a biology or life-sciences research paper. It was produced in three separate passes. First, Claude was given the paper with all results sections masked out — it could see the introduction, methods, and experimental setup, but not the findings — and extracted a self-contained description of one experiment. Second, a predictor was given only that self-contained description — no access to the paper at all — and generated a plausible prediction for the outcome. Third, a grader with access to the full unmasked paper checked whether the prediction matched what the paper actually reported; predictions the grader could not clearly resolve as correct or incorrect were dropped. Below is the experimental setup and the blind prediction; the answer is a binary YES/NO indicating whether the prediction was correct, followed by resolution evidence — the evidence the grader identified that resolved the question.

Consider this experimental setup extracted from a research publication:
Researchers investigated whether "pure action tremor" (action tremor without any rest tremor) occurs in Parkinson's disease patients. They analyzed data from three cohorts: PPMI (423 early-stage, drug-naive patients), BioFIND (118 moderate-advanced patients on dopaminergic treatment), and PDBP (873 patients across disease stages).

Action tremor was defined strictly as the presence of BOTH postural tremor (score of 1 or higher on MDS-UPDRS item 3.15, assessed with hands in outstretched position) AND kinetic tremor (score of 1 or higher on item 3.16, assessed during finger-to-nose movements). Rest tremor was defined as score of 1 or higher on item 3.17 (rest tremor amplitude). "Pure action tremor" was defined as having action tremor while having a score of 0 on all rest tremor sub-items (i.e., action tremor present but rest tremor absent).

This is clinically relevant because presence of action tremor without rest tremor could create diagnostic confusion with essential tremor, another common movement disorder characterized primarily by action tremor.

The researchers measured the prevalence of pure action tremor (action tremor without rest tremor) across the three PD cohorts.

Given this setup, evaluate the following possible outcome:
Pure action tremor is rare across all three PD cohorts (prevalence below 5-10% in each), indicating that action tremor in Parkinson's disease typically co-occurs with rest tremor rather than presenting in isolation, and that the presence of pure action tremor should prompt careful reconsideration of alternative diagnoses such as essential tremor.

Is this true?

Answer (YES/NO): NO